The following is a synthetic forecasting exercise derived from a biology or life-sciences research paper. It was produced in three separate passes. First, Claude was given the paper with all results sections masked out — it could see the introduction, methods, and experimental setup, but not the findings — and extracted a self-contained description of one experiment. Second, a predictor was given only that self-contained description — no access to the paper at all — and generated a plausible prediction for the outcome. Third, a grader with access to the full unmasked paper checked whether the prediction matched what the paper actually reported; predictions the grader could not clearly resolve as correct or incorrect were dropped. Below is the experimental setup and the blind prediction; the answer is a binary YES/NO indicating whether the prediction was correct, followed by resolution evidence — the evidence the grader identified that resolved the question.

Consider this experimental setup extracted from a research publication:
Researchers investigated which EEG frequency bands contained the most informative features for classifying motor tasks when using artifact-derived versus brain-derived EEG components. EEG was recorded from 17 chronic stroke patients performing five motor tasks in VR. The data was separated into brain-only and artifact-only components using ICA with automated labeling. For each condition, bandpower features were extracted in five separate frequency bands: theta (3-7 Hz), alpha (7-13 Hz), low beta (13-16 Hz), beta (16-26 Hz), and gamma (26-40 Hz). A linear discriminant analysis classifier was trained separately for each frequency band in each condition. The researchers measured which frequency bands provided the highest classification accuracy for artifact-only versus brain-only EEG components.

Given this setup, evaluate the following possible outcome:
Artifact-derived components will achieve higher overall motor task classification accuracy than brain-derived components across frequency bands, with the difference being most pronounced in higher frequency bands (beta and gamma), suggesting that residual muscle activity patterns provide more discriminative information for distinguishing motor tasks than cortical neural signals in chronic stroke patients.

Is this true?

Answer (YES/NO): NO